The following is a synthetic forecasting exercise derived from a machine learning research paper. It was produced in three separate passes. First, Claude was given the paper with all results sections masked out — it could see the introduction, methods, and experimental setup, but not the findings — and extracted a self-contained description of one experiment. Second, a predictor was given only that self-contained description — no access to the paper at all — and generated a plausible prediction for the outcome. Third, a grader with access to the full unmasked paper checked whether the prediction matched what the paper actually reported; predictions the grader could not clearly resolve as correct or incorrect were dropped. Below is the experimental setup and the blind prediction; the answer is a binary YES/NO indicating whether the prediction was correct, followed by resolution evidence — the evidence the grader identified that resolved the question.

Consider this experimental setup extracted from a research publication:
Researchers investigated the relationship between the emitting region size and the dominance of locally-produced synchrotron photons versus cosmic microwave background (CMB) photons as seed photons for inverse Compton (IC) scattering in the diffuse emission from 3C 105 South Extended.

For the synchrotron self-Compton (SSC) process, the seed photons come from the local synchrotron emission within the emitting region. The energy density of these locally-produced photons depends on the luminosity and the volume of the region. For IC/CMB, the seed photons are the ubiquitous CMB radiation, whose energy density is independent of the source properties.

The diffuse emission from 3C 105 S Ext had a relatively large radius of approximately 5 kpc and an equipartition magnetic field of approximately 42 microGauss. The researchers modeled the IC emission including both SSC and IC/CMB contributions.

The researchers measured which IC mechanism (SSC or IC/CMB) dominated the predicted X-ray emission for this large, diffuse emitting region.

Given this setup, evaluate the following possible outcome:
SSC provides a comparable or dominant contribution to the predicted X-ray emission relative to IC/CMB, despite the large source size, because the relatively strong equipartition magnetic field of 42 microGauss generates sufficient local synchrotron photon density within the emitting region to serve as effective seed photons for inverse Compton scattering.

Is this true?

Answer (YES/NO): NO